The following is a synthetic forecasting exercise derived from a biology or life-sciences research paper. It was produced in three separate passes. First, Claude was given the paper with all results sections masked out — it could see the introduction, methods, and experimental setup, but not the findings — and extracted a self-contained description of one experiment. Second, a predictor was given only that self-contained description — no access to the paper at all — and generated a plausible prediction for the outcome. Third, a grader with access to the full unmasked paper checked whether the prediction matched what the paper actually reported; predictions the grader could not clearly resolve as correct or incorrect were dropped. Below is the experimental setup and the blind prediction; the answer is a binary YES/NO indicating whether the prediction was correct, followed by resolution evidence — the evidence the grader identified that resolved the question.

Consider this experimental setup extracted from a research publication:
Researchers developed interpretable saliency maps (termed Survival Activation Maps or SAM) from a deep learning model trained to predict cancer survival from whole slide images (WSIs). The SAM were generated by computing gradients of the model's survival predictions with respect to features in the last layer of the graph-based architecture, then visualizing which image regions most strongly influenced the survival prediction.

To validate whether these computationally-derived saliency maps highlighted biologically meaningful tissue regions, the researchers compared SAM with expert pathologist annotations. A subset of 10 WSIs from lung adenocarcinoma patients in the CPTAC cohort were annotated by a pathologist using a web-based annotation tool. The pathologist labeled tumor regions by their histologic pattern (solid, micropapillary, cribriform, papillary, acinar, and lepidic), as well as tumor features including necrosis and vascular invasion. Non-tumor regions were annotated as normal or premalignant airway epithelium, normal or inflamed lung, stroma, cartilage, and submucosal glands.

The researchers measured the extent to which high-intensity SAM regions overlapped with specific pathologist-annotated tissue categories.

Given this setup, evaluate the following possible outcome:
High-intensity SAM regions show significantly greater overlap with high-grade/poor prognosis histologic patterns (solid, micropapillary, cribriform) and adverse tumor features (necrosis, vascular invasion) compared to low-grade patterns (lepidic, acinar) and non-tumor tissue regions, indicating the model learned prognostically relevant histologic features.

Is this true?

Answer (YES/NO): NO